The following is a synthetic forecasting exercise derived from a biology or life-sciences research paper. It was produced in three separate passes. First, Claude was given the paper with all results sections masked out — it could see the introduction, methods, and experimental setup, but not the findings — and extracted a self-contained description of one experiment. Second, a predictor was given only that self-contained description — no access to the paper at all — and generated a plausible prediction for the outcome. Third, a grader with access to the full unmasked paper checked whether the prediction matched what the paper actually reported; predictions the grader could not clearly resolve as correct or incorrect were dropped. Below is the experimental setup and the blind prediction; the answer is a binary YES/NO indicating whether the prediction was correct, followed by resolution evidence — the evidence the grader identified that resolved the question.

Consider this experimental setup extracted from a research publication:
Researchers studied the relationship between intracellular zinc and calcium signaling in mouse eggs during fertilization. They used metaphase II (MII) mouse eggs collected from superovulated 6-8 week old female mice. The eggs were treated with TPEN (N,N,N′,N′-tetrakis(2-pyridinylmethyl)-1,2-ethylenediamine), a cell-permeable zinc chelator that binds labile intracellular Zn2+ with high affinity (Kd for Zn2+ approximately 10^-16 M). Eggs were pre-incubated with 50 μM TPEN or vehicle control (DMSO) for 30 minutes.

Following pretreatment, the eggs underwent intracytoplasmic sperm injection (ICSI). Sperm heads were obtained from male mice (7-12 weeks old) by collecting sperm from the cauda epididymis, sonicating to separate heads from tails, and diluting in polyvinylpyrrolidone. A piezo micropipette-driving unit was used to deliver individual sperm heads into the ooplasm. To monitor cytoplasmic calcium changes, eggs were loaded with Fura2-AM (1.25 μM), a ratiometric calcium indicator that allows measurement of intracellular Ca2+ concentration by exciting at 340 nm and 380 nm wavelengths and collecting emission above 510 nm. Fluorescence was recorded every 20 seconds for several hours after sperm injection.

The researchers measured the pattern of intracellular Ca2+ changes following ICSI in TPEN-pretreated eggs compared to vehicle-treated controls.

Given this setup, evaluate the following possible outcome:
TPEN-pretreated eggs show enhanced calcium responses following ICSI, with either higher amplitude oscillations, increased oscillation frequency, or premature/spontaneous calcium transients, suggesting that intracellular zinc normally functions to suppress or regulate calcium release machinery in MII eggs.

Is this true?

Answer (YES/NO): NO